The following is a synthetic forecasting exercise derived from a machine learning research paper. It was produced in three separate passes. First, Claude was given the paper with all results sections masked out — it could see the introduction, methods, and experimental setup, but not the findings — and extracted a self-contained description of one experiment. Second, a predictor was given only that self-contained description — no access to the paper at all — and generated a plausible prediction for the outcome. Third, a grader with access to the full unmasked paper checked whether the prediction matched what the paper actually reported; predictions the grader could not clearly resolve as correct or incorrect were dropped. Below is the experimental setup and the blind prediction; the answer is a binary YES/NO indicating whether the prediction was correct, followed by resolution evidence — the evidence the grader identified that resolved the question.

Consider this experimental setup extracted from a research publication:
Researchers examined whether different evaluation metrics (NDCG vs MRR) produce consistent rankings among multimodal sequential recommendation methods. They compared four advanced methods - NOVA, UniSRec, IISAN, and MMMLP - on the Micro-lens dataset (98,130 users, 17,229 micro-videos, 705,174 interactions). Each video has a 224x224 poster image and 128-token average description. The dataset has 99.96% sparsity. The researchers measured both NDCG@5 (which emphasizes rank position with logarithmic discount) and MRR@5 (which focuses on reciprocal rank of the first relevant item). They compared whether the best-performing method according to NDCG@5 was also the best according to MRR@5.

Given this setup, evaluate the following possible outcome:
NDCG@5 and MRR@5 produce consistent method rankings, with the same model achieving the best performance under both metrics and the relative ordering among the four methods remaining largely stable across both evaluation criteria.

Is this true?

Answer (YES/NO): YES